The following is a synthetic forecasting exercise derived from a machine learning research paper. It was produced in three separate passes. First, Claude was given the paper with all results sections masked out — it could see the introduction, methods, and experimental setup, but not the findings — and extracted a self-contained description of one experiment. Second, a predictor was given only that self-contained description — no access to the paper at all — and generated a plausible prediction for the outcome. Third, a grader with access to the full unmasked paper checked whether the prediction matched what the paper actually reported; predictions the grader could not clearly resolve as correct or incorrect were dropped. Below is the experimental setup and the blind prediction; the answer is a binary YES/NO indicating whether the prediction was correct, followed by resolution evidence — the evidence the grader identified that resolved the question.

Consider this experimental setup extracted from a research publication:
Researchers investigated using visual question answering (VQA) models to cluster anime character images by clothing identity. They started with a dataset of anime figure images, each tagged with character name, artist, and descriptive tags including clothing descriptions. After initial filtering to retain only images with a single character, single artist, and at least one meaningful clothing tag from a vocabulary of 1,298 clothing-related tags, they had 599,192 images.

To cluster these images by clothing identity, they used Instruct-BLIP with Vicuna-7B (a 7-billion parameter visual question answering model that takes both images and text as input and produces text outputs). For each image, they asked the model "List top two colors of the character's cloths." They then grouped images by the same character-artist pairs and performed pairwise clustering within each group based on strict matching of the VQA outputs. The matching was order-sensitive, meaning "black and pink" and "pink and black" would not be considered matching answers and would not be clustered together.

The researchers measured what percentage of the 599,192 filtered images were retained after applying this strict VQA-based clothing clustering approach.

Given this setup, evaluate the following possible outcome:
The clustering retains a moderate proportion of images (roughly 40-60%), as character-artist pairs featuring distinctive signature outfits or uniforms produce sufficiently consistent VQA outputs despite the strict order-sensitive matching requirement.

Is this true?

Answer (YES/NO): NO